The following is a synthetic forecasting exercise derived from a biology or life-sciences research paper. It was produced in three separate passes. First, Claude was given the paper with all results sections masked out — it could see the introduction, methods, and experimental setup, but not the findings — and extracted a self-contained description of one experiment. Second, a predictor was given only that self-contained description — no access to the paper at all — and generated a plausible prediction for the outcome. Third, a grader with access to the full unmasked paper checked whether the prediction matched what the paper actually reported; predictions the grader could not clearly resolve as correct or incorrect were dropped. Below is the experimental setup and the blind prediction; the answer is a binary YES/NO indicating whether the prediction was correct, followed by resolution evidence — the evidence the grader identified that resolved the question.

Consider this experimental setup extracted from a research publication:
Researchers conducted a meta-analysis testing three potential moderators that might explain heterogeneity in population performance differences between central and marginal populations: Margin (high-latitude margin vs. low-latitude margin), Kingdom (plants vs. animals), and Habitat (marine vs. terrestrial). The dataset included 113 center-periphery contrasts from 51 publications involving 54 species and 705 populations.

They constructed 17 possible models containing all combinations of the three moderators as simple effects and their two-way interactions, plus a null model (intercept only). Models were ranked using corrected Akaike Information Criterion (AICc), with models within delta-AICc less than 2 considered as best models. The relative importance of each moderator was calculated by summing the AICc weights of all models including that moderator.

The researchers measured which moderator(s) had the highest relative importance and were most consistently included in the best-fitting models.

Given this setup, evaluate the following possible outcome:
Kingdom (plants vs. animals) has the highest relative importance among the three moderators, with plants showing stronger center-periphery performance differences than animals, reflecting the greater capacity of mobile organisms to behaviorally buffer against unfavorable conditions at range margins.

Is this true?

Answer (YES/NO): NO